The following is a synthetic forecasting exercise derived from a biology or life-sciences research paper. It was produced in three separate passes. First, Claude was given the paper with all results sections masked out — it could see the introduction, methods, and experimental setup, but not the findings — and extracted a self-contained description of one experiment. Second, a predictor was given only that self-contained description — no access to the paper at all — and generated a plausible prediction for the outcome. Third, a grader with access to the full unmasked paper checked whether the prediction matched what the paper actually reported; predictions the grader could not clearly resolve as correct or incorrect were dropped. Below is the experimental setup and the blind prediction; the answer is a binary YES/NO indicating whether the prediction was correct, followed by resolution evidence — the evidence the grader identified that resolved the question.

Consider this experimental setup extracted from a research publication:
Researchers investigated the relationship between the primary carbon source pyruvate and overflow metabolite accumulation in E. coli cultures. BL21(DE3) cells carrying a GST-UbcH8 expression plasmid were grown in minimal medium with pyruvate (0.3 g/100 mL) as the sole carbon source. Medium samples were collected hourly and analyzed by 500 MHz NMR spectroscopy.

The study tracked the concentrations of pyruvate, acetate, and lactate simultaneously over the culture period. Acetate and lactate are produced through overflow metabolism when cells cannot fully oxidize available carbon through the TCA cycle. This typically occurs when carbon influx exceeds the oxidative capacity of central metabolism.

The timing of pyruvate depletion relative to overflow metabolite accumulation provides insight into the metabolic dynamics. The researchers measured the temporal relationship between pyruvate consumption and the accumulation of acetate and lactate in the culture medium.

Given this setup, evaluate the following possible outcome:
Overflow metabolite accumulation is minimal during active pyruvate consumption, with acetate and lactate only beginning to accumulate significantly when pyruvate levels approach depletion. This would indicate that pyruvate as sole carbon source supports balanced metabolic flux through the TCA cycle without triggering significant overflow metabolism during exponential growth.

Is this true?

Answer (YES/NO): NO